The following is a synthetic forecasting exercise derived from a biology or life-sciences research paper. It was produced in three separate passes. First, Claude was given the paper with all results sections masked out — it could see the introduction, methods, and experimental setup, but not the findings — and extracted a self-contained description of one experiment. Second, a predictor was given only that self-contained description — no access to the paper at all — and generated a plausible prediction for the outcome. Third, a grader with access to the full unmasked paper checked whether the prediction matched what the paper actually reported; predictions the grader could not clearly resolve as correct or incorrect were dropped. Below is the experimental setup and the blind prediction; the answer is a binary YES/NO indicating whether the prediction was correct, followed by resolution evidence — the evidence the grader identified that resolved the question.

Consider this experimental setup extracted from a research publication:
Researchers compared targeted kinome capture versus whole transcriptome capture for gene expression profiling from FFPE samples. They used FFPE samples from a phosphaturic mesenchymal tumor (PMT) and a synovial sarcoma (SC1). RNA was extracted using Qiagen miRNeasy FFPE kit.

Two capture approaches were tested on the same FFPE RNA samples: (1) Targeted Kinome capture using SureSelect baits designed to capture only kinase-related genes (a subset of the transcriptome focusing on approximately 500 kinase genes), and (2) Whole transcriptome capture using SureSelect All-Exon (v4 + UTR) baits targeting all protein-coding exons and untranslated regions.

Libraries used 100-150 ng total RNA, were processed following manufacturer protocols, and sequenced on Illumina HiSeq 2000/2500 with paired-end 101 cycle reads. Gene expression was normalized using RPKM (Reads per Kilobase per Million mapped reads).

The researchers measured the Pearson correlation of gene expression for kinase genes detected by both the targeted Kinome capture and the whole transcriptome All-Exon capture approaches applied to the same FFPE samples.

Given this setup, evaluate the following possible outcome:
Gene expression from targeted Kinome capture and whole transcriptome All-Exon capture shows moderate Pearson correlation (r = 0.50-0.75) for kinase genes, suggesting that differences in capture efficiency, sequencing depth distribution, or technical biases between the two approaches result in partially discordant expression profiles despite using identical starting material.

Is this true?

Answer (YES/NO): NO